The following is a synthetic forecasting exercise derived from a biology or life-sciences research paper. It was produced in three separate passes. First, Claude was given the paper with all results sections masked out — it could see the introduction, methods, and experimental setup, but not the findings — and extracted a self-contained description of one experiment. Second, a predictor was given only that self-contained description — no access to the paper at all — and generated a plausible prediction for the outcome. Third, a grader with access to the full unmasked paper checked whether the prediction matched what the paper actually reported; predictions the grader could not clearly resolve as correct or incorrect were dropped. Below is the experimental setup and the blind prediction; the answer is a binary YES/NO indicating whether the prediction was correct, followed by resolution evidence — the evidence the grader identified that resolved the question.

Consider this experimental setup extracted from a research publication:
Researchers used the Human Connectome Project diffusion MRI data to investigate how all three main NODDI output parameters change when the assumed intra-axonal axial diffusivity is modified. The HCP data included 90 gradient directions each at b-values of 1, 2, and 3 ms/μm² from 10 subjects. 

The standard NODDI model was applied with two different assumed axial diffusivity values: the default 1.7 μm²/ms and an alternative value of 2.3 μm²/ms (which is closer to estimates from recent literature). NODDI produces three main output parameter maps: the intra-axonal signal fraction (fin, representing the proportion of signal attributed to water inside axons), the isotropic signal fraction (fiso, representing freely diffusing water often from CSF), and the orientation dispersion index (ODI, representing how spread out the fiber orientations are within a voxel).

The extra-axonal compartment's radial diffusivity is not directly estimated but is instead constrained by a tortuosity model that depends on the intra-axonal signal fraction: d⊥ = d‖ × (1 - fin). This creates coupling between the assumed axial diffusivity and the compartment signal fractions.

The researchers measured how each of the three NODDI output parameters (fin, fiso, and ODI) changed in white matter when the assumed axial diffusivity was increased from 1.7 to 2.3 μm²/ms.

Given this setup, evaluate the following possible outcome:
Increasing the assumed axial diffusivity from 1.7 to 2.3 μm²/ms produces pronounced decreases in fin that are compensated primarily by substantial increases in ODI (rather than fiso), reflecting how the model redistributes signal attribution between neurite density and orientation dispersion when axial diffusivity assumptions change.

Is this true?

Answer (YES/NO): NO